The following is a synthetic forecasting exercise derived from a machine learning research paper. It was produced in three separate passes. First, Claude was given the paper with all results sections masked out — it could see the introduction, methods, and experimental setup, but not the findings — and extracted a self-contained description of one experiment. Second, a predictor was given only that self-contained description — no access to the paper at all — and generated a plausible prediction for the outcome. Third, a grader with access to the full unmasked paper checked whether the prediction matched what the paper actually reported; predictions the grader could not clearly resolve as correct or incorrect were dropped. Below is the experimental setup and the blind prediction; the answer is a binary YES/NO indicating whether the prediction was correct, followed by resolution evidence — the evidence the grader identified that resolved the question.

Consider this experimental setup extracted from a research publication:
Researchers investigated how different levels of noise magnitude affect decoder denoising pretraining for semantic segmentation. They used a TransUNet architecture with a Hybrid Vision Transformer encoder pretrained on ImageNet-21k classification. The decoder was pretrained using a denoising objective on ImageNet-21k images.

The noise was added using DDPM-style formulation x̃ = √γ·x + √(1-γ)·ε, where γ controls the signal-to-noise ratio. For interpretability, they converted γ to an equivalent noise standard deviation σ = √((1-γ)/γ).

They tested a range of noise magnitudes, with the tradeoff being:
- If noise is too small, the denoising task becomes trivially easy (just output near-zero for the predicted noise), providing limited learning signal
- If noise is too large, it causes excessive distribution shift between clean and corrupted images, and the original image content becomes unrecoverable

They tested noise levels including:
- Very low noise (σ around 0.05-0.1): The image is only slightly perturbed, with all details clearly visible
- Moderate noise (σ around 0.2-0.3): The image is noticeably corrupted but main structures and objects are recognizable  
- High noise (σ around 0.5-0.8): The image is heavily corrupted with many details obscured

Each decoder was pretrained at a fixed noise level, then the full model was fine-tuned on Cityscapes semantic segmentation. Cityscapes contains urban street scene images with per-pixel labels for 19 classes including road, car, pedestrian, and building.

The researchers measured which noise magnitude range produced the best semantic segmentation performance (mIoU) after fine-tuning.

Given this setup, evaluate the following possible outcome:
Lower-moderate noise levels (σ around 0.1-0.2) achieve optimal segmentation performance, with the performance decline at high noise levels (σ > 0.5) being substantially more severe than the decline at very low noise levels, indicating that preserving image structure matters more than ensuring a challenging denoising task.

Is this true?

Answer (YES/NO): NO